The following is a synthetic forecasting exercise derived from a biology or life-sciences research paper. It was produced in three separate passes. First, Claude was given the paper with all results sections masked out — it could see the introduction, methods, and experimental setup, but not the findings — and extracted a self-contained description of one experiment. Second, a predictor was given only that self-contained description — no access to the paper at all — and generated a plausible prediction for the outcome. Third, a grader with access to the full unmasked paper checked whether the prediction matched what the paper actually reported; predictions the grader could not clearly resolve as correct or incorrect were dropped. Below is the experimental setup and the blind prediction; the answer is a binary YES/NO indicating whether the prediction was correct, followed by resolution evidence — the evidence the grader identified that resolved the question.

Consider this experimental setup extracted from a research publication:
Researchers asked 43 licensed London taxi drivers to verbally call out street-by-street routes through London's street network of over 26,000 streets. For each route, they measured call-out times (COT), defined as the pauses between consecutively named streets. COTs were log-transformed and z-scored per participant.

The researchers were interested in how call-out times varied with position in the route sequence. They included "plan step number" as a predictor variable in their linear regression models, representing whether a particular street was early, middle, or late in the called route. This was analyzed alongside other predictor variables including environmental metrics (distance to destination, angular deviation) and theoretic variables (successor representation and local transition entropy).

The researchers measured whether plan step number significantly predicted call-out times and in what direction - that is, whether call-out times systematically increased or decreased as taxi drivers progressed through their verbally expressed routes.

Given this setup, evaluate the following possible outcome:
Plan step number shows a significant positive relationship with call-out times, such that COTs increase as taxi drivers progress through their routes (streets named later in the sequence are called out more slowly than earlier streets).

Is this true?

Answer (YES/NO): NO